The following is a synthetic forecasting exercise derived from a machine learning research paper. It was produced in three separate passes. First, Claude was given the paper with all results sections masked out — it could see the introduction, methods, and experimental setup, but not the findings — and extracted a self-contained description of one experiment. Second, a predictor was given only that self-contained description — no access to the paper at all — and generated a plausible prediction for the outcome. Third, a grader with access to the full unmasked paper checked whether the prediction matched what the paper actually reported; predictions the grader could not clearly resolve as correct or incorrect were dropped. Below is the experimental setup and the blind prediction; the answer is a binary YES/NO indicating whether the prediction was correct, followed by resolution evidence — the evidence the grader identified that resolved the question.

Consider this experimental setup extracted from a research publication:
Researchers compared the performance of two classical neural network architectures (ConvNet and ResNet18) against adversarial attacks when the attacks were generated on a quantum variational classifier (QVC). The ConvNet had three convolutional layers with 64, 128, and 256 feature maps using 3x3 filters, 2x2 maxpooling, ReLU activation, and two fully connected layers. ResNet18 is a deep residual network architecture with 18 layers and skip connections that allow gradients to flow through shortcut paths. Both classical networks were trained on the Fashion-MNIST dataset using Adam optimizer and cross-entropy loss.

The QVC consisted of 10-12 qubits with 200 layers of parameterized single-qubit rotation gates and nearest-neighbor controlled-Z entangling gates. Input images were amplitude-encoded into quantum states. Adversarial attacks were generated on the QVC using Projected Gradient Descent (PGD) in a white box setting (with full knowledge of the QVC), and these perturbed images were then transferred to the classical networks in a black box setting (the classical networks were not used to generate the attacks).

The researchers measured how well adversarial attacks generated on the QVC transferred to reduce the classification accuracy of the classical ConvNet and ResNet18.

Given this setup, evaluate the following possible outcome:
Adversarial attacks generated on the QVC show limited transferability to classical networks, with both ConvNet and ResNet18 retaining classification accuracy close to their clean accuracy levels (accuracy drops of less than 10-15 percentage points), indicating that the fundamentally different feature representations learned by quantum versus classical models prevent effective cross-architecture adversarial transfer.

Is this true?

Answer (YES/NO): NO